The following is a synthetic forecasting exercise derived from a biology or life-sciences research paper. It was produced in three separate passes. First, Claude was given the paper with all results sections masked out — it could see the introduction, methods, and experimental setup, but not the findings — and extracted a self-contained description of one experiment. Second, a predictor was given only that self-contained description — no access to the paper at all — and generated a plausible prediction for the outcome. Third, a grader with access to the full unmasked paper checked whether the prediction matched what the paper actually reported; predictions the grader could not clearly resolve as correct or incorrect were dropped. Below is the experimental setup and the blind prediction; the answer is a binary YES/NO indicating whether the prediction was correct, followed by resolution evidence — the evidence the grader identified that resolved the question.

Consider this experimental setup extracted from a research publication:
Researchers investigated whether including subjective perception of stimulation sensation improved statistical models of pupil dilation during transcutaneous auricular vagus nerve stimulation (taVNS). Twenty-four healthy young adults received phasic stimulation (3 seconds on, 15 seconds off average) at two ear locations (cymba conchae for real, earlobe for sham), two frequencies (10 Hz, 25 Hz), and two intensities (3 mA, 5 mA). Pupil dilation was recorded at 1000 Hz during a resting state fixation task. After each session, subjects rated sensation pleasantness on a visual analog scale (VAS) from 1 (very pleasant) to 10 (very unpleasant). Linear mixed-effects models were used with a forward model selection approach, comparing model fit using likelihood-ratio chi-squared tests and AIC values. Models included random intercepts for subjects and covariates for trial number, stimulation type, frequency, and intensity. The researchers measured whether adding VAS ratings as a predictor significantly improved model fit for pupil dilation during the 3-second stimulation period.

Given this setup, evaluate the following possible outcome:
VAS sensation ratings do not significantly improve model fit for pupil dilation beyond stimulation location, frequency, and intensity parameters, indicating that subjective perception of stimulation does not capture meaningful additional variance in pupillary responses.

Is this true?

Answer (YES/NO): NO